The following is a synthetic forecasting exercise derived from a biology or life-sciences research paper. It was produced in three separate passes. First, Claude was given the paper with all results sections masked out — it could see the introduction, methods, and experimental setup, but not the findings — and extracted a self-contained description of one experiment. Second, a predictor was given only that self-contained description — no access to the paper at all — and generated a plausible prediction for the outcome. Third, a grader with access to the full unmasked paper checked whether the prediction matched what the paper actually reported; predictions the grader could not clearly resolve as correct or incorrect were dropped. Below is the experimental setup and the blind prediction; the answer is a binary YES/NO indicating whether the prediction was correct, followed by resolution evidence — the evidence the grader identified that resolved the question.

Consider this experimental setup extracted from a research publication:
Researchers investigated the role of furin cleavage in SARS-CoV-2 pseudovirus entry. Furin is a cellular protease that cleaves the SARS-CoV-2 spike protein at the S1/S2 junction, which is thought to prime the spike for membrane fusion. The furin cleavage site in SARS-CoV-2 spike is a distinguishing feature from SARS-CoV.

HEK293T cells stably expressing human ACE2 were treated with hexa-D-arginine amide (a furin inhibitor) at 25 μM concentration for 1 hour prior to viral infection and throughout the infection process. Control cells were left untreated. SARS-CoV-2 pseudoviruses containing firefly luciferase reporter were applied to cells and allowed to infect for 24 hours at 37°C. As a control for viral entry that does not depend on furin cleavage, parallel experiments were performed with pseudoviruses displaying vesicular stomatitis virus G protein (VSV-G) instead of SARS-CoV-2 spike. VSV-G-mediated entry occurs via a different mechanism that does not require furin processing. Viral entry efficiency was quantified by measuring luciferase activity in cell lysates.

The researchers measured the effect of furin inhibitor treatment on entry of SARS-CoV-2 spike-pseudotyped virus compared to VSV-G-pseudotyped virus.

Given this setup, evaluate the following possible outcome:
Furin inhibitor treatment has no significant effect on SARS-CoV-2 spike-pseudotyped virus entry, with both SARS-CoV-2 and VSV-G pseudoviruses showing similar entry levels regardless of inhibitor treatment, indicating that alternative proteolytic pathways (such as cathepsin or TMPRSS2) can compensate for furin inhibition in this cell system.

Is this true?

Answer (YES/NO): NO